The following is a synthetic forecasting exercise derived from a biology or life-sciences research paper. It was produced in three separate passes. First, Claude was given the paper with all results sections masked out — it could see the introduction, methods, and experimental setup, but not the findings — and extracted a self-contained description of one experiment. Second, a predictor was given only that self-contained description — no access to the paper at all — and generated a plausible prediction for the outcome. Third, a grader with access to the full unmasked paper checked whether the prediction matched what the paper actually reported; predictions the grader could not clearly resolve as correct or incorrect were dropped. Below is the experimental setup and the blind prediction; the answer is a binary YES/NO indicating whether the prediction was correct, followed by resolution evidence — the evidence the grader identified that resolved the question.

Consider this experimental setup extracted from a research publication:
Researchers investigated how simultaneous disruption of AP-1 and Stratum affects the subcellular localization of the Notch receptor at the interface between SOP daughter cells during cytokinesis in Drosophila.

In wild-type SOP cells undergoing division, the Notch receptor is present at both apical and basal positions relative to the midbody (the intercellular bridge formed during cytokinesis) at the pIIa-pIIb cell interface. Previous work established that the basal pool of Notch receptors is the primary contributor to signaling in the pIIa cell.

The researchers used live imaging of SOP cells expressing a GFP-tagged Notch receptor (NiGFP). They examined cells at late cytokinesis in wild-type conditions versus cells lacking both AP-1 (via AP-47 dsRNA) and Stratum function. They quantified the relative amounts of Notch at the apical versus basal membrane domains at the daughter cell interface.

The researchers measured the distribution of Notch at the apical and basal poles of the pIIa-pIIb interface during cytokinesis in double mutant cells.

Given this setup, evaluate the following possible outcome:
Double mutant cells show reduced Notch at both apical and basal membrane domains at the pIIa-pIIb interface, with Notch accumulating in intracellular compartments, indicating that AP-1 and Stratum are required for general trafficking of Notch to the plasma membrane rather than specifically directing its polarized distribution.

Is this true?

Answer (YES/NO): NO